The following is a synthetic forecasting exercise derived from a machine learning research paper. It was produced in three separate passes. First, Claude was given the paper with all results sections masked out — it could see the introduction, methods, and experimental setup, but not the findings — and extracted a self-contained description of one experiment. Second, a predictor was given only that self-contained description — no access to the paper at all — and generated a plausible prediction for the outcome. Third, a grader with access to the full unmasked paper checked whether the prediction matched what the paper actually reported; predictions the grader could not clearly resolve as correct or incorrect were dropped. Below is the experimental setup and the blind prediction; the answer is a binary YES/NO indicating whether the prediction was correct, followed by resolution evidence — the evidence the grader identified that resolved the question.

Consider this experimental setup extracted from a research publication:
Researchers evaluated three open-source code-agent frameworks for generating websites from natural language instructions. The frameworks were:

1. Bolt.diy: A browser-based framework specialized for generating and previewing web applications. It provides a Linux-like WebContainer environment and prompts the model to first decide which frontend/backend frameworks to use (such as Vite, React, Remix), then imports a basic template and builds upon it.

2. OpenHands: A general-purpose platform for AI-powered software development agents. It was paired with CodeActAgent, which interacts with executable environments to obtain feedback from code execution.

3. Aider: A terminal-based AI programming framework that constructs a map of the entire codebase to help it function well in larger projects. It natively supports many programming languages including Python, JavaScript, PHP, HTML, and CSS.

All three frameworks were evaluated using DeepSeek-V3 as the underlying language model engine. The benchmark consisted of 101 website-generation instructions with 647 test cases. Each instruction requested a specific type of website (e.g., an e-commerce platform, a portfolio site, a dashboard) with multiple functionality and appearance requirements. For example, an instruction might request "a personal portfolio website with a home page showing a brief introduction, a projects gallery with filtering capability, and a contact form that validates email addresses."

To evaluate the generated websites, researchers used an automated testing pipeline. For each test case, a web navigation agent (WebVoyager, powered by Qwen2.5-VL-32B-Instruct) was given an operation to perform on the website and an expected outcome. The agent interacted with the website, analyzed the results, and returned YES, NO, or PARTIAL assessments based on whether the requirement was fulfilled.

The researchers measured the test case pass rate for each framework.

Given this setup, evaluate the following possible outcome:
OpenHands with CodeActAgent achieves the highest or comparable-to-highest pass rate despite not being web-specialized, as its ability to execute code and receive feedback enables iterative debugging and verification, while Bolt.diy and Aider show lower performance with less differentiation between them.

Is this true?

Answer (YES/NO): NO